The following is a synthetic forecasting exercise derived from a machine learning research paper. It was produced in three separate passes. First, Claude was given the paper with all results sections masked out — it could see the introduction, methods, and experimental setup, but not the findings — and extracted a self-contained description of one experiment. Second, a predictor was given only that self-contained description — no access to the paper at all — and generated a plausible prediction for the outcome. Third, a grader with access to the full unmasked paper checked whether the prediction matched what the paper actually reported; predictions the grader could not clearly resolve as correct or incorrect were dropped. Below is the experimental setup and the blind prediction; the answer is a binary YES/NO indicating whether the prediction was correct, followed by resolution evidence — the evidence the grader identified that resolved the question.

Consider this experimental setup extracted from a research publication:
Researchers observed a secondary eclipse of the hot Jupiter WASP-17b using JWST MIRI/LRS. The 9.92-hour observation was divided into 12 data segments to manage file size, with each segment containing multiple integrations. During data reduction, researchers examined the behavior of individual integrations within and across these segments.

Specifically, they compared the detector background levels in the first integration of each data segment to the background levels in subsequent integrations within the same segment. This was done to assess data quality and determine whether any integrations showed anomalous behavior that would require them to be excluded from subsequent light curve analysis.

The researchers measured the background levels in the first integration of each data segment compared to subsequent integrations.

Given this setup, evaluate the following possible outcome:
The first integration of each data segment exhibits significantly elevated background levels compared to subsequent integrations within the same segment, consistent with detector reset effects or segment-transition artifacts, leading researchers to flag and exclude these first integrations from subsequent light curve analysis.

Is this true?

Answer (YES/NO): YES